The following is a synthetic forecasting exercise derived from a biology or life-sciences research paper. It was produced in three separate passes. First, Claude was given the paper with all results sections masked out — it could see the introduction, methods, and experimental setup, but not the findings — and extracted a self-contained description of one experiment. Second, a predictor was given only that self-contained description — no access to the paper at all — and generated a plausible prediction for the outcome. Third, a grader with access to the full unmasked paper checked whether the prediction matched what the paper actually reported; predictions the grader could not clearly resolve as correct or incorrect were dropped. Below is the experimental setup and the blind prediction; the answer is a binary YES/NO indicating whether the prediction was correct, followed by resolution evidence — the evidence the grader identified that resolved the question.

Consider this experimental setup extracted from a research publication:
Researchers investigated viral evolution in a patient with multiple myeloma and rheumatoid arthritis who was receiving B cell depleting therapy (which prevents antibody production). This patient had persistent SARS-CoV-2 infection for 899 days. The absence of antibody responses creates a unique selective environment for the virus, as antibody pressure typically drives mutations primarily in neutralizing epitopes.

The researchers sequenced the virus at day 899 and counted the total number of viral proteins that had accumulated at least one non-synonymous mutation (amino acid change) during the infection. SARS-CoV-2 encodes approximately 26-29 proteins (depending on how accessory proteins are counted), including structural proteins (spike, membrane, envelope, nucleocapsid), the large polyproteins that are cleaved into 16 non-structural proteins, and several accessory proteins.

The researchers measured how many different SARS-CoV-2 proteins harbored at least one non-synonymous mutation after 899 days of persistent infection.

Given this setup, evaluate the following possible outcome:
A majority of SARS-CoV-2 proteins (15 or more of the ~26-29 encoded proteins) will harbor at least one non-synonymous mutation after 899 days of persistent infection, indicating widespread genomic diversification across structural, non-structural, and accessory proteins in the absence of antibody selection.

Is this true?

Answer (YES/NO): YES